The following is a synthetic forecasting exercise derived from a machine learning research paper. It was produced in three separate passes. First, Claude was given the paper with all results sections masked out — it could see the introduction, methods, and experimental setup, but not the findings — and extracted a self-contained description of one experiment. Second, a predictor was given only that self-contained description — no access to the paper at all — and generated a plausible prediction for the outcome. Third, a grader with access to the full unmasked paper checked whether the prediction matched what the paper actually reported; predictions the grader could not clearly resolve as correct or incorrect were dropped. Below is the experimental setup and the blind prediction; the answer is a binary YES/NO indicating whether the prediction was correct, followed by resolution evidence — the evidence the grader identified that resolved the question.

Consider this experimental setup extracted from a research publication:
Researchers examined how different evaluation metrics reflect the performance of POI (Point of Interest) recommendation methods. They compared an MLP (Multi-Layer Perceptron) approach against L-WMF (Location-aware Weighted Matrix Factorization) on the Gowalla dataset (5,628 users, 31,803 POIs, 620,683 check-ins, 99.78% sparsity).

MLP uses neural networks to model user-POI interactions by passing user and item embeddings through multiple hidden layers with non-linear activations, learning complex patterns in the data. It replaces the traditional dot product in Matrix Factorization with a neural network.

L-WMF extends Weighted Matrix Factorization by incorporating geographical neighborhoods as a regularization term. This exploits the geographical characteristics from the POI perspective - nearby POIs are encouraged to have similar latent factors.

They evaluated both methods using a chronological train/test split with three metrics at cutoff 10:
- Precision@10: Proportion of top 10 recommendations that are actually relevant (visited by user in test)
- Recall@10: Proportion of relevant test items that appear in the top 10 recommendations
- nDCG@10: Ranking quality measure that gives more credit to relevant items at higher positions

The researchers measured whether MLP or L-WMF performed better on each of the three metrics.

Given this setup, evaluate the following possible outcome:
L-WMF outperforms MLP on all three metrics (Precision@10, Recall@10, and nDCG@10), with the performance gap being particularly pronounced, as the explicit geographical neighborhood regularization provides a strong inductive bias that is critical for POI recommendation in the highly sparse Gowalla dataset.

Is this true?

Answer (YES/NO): YES